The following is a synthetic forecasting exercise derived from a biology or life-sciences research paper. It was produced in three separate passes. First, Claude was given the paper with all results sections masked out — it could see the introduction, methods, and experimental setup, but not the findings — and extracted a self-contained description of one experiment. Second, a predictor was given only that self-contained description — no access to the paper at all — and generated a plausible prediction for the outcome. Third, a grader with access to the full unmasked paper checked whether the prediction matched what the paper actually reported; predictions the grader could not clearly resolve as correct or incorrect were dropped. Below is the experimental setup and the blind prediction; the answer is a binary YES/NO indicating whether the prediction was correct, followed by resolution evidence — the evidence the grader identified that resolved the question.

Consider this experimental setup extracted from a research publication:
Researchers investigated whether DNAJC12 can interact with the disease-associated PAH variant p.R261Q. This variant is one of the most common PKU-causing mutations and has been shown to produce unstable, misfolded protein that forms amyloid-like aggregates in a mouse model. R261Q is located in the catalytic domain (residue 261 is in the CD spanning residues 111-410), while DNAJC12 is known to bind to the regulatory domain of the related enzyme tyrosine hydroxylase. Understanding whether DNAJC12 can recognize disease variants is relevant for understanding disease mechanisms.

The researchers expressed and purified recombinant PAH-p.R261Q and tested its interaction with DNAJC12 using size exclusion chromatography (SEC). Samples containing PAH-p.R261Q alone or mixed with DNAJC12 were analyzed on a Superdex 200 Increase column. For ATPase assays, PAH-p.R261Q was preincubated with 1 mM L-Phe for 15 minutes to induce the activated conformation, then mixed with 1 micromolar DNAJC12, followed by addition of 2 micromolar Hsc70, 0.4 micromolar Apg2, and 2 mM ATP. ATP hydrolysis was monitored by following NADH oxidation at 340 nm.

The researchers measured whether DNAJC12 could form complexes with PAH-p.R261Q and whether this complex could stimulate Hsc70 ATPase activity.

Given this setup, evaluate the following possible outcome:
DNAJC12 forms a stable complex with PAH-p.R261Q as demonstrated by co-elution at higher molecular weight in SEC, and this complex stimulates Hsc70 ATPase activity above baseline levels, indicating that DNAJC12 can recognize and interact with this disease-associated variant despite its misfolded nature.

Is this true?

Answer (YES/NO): YES